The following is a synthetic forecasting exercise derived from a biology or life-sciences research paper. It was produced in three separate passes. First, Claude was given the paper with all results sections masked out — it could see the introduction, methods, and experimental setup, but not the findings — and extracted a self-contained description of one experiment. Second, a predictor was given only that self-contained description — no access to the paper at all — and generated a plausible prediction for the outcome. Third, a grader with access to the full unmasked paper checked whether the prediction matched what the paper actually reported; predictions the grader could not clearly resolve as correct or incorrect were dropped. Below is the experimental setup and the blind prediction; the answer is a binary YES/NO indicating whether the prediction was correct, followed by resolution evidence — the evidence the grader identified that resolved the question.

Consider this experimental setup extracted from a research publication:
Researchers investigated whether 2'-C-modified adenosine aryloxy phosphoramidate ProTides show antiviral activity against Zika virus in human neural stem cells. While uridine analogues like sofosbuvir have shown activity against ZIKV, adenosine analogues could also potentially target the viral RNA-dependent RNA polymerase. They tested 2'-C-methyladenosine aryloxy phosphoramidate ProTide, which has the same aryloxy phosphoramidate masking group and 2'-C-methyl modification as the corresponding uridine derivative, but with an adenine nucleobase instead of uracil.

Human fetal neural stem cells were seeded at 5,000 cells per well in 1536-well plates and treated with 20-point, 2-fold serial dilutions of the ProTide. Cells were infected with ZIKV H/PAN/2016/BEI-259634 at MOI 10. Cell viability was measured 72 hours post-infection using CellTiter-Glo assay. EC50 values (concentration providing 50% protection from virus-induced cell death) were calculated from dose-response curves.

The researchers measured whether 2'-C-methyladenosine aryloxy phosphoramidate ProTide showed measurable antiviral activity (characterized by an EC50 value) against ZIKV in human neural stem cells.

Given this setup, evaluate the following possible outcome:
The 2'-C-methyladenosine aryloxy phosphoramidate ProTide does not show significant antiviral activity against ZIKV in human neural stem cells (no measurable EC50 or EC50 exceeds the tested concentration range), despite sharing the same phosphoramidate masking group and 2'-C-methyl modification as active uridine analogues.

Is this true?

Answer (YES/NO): NO